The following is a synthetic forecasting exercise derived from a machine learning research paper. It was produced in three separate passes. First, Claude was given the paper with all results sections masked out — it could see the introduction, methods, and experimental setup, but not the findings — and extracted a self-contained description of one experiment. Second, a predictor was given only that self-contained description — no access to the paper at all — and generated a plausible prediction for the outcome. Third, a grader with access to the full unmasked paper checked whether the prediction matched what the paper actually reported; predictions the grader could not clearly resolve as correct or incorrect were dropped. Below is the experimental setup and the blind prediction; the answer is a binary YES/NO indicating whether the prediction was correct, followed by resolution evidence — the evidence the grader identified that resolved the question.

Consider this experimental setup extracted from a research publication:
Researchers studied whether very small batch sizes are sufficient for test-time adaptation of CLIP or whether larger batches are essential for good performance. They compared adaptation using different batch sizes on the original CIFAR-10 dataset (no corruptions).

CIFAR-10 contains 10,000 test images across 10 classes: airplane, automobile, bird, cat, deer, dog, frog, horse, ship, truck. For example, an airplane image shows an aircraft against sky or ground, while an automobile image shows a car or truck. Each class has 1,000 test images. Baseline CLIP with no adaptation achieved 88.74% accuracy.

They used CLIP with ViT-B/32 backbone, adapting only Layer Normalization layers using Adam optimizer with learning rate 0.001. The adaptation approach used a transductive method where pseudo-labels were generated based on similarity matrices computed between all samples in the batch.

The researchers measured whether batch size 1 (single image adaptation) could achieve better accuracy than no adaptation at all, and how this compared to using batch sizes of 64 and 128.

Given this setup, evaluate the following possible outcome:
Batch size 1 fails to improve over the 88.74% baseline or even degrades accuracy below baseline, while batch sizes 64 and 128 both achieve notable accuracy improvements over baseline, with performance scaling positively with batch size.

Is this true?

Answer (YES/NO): NO